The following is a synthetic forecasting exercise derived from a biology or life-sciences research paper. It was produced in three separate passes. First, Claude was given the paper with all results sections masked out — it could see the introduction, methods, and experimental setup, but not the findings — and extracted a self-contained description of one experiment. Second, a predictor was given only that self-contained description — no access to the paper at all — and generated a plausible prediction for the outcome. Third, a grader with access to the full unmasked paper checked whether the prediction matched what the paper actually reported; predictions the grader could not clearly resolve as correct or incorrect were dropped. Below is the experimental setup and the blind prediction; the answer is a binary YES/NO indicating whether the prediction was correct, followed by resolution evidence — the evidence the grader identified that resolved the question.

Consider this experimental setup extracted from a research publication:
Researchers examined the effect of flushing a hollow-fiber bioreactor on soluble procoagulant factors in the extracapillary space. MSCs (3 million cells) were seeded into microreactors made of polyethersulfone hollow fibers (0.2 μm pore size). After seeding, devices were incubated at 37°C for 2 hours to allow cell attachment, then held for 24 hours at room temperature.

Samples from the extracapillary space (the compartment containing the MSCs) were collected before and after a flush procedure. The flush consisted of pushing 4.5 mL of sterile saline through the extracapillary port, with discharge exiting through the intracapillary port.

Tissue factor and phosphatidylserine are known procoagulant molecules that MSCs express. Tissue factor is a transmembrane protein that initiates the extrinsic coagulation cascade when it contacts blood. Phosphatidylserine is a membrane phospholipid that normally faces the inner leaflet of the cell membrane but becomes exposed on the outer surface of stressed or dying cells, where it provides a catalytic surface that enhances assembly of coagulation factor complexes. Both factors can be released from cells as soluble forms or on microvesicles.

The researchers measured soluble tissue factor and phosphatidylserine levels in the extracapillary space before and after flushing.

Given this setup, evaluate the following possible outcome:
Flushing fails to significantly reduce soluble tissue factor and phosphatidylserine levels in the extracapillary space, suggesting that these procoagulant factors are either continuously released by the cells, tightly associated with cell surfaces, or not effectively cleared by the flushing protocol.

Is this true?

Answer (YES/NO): NO